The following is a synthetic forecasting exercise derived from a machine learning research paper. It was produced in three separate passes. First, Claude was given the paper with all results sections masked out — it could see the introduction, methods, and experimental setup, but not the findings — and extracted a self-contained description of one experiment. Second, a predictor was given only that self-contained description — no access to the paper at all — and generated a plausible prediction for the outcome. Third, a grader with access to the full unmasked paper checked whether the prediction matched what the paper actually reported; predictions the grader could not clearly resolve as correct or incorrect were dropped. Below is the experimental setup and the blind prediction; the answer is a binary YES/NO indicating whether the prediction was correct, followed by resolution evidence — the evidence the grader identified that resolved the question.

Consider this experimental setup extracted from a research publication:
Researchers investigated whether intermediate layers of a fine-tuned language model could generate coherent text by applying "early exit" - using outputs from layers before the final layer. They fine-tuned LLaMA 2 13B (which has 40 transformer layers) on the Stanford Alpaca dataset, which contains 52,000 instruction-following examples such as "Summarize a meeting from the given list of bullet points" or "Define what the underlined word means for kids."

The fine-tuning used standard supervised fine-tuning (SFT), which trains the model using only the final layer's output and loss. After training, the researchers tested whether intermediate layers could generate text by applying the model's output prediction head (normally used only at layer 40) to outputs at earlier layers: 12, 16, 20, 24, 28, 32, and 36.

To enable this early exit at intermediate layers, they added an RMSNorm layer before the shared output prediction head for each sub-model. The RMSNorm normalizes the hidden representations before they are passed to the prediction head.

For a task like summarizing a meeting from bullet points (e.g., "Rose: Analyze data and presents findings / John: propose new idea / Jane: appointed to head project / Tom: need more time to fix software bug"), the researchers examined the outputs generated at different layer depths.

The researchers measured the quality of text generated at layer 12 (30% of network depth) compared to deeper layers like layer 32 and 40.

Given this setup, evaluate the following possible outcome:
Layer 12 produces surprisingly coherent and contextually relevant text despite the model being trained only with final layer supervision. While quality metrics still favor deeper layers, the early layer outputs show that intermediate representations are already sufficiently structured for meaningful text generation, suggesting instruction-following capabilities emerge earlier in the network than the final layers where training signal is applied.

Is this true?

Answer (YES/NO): NO